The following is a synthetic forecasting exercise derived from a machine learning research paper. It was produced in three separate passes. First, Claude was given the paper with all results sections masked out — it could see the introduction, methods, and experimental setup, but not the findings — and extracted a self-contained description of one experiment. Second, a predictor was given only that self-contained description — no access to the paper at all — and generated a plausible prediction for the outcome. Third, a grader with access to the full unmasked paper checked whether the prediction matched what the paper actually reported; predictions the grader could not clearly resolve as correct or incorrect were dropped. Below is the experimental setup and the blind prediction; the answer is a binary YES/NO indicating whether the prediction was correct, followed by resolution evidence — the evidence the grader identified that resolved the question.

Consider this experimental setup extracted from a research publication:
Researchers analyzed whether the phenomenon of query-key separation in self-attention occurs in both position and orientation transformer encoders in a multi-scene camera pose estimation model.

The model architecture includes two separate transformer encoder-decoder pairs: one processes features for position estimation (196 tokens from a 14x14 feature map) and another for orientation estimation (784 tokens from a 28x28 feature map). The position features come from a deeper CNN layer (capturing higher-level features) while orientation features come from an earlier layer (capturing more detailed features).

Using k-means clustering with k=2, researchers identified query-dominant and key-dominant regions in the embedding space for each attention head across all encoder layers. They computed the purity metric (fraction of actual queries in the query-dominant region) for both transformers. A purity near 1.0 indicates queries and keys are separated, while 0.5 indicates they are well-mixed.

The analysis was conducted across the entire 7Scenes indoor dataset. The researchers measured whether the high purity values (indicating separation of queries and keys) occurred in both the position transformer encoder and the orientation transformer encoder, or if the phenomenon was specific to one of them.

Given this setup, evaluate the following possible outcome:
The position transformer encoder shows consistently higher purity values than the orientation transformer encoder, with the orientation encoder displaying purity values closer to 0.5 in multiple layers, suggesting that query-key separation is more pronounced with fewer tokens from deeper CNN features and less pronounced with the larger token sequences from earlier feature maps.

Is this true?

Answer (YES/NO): NO